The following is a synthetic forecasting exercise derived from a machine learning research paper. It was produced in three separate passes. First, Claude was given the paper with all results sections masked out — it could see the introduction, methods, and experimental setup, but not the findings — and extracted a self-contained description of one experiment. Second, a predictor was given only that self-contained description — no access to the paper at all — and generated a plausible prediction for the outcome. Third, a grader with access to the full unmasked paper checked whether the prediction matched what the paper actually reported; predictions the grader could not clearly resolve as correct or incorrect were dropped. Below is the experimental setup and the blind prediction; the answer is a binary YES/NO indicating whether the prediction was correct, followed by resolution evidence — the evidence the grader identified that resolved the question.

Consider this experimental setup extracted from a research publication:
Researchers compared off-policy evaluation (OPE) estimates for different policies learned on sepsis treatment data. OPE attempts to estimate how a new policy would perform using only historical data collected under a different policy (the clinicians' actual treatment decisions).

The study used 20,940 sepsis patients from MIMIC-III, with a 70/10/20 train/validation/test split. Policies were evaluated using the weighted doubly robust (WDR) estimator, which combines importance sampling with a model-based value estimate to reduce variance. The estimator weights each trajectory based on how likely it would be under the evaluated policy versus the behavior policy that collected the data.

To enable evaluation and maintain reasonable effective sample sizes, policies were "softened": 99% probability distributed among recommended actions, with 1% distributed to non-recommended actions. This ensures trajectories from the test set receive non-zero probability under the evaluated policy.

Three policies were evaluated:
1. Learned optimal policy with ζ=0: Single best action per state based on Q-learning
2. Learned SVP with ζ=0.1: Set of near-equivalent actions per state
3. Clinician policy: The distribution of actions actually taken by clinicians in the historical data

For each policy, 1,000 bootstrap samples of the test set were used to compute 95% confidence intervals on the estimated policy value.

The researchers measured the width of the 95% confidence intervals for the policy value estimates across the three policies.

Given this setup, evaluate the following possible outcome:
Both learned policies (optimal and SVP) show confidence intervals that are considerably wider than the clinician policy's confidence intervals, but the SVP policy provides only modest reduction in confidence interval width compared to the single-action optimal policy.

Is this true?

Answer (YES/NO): NO